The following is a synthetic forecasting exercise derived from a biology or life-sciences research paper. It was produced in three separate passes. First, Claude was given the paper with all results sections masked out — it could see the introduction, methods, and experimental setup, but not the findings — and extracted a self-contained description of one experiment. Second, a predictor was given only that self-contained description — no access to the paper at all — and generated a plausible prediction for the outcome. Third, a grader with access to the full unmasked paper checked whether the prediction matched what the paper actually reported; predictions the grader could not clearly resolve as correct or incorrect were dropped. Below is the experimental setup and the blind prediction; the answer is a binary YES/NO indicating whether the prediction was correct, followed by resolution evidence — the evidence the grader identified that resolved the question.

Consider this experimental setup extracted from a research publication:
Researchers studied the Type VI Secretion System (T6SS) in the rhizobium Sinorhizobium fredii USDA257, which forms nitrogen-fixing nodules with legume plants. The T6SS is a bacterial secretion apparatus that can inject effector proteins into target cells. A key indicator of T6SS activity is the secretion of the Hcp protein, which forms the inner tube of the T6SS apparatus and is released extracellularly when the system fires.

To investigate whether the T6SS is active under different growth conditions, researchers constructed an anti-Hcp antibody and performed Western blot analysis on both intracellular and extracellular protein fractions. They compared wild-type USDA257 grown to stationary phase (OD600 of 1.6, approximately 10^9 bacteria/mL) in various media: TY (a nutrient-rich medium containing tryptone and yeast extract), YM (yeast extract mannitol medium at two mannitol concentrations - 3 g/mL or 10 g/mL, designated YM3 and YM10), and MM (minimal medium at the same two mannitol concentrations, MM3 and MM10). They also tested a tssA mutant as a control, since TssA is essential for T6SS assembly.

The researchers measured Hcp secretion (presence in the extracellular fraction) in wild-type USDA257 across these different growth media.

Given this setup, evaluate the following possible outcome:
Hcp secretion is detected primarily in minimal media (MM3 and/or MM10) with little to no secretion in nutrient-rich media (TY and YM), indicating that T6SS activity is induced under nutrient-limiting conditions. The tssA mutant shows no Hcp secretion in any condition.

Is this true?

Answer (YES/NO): NO